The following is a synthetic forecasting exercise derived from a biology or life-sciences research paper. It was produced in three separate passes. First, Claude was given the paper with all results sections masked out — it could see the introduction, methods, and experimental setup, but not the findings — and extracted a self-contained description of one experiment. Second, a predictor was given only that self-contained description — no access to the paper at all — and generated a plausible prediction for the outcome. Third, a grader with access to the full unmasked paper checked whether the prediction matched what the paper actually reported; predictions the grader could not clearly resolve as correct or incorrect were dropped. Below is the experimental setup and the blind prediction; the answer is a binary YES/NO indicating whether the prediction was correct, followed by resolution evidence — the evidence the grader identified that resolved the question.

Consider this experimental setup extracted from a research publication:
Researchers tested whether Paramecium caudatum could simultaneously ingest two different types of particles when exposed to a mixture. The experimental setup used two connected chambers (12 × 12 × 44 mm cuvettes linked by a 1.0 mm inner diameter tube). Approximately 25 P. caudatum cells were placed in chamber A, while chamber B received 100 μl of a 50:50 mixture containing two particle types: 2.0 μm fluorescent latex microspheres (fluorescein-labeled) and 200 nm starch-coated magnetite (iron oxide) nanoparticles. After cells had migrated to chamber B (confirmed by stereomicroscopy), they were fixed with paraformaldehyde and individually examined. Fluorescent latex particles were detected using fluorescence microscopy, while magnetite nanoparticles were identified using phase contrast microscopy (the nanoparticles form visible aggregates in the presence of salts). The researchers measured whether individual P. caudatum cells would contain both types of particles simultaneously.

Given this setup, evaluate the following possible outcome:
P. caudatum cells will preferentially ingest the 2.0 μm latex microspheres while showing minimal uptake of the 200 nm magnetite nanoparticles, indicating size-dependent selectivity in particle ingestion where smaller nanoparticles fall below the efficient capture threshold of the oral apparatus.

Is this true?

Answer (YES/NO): NO